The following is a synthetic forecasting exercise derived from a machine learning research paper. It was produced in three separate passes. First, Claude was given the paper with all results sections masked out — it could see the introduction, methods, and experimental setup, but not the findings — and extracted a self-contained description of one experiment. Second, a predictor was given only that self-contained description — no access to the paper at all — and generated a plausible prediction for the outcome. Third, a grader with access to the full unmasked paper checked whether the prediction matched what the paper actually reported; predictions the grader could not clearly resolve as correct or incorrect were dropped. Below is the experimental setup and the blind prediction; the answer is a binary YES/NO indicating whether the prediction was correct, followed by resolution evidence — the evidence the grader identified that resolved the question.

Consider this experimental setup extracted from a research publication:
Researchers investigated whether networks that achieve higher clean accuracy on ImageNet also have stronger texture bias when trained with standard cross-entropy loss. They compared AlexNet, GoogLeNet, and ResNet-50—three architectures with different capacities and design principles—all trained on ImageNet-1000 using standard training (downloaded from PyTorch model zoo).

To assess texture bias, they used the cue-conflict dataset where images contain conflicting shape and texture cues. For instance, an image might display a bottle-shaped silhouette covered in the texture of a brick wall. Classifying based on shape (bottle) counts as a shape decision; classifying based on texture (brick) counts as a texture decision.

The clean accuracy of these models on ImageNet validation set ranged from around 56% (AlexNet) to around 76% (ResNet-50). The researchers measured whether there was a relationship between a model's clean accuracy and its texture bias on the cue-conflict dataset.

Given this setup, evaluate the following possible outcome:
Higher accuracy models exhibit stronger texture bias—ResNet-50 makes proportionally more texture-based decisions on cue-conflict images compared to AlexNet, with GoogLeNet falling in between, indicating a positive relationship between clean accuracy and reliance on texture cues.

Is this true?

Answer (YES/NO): YES